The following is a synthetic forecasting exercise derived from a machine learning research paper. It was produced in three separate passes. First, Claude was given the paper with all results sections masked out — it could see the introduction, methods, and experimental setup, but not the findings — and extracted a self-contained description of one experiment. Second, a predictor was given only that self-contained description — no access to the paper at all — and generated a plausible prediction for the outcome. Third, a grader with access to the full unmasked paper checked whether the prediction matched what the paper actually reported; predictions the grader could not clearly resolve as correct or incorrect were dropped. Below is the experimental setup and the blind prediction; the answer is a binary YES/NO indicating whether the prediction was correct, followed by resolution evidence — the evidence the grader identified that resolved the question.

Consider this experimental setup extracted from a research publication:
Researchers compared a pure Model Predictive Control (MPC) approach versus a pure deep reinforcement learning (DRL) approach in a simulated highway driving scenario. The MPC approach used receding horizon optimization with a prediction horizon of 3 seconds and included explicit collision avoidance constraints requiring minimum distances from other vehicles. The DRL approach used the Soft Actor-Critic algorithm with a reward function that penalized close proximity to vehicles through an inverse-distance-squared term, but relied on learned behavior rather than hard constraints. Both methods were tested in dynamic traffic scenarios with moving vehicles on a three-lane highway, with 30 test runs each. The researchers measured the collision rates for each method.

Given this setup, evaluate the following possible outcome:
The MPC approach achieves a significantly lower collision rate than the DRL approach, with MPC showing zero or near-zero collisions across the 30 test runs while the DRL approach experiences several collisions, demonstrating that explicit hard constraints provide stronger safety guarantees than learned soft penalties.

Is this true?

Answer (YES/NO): YES